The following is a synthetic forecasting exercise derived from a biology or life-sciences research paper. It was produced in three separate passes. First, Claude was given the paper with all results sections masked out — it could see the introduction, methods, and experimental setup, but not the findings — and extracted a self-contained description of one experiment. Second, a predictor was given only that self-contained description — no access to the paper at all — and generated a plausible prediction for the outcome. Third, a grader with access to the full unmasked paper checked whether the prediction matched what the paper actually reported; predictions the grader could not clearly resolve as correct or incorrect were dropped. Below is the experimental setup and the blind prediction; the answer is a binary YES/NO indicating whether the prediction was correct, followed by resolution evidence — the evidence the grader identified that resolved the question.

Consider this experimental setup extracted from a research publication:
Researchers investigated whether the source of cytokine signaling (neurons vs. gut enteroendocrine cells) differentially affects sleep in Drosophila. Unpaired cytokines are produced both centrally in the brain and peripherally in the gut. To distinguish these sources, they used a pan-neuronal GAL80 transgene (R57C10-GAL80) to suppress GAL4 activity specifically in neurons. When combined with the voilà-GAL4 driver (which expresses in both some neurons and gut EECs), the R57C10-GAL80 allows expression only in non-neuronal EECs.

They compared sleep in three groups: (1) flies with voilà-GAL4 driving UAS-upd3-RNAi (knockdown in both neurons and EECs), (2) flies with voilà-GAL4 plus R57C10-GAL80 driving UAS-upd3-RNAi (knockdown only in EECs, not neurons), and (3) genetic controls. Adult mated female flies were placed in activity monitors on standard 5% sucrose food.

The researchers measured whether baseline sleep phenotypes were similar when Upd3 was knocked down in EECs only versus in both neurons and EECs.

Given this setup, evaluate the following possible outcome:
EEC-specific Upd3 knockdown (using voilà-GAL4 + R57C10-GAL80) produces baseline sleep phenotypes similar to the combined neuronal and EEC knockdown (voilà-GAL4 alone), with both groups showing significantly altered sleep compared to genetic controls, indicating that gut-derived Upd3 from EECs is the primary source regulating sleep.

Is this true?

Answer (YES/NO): YES